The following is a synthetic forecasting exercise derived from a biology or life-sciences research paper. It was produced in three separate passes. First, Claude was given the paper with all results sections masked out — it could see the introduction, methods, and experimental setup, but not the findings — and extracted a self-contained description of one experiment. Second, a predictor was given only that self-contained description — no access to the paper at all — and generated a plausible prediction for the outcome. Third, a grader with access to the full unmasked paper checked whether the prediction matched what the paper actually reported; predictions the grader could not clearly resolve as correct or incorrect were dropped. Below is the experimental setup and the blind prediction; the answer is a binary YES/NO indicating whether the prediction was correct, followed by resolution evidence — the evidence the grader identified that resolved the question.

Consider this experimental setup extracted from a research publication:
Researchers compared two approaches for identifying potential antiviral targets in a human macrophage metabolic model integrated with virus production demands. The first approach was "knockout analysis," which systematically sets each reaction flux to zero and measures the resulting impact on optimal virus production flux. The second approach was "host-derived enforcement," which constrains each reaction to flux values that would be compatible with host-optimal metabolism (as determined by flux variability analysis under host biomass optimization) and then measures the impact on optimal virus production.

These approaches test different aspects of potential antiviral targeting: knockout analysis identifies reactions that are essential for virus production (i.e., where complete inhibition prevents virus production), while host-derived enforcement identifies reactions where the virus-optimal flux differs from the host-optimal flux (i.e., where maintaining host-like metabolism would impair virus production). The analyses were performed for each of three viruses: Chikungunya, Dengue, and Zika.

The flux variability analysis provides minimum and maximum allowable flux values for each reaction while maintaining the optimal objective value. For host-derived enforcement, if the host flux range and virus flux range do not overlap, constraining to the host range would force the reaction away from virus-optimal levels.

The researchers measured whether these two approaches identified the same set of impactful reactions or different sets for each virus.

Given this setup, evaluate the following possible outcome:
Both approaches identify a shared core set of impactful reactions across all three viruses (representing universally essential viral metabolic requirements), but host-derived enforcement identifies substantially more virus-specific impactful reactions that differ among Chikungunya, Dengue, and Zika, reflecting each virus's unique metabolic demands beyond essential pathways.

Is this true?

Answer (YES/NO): NO